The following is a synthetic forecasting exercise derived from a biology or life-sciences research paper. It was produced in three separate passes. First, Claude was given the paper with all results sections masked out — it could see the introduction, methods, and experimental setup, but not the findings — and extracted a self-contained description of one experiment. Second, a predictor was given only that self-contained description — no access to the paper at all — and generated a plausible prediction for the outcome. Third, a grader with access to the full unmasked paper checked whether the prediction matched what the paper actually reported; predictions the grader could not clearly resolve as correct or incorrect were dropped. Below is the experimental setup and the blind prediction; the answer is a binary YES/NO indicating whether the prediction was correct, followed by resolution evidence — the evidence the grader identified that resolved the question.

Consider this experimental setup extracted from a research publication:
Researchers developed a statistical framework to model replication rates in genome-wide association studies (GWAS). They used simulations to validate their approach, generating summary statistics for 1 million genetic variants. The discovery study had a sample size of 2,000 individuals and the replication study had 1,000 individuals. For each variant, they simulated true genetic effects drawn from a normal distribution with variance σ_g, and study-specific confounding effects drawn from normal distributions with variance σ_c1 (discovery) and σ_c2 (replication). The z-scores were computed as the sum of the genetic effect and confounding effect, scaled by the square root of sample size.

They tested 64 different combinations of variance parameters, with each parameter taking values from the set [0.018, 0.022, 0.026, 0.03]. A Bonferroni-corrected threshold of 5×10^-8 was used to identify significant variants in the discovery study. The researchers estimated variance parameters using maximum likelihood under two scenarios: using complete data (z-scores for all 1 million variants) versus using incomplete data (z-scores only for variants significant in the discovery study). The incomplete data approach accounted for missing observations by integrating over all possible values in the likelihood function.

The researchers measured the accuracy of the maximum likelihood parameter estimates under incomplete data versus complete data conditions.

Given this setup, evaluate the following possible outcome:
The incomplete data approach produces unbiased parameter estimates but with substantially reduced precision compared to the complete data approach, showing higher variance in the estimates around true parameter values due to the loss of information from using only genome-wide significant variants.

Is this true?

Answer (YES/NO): YES